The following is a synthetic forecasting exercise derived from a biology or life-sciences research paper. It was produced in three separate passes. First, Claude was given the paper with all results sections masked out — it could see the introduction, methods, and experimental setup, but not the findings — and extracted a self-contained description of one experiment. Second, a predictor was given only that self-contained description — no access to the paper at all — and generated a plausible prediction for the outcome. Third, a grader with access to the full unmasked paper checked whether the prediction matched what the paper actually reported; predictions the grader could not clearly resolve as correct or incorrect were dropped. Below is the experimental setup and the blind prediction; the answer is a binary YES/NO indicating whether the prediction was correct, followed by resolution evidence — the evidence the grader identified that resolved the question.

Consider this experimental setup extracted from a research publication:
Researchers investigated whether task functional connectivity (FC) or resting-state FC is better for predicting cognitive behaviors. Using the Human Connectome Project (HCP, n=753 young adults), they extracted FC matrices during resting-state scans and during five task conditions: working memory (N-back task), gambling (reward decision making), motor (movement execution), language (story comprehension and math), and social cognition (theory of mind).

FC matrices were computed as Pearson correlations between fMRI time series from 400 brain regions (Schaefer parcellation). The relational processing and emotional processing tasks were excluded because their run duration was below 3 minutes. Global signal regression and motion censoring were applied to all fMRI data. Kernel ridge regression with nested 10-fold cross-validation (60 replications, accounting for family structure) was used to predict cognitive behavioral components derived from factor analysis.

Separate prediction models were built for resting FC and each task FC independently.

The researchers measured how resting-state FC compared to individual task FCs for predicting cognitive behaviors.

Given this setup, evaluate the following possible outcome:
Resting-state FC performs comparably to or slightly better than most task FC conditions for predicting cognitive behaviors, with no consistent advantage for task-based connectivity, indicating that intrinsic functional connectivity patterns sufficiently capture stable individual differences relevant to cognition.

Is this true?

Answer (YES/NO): NO